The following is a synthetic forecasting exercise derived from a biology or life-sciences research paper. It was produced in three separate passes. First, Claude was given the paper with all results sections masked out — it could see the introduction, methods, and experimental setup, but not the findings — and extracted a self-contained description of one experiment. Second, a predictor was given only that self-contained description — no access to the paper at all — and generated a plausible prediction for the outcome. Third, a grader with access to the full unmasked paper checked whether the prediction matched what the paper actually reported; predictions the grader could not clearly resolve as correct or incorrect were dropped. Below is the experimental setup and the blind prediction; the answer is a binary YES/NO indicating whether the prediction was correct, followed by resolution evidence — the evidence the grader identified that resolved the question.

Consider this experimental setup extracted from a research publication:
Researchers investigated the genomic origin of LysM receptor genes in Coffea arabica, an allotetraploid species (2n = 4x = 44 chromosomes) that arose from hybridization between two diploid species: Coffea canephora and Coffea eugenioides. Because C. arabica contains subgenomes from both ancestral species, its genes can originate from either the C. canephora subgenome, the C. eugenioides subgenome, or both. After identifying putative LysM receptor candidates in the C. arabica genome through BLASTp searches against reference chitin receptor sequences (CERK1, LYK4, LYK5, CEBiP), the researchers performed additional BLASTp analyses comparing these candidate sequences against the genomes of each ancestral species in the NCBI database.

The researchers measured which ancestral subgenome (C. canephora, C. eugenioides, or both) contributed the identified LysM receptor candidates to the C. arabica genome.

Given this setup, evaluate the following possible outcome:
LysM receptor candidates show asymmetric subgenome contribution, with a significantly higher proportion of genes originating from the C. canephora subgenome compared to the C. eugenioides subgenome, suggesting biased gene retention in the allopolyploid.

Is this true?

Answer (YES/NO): NO